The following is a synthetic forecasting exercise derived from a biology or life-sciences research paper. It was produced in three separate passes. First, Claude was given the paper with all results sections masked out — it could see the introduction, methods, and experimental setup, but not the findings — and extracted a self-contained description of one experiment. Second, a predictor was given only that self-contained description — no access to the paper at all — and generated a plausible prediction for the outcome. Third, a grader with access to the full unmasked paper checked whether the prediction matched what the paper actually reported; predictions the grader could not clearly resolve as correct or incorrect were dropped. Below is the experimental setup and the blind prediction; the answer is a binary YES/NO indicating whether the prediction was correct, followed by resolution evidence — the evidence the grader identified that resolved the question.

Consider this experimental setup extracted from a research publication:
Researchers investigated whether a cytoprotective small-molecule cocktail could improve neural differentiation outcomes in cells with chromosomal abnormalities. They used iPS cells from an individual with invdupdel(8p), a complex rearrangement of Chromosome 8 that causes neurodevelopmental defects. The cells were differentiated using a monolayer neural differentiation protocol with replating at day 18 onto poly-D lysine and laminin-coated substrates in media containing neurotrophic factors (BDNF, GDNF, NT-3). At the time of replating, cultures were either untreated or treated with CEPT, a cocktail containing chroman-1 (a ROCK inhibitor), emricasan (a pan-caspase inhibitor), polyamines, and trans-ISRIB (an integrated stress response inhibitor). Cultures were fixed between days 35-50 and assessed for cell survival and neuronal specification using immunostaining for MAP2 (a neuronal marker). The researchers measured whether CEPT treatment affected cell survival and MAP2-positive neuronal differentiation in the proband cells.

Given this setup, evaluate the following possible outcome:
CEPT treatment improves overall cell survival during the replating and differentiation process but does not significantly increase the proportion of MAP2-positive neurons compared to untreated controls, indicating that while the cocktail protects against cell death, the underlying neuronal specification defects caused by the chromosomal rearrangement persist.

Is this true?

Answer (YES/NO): NO